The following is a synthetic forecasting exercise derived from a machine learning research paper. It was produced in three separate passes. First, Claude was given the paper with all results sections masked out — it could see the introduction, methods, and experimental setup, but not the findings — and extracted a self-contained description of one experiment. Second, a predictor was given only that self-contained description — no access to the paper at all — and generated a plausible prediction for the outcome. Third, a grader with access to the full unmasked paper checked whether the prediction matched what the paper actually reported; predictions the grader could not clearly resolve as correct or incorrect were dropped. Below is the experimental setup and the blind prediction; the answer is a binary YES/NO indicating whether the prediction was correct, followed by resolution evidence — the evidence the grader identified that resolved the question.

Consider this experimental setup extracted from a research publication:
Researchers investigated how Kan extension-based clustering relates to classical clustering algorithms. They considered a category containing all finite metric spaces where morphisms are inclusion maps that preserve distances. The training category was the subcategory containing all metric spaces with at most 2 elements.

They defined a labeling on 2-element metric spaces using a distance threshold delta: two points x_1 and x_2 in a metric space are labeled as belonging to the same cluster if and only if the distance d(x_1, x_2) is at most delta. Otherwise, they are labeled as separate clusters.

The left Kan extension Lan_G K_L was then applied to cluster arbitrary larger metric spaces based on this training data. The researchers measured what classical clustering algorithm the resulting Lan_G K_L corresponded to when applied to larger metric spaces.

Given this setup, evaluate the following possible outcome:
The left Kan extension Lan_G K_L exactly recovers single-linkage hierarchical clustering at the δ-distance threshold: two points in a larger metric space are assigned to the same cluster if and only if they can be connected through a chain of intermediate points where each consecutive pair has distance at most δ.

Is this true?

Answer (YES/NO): YES